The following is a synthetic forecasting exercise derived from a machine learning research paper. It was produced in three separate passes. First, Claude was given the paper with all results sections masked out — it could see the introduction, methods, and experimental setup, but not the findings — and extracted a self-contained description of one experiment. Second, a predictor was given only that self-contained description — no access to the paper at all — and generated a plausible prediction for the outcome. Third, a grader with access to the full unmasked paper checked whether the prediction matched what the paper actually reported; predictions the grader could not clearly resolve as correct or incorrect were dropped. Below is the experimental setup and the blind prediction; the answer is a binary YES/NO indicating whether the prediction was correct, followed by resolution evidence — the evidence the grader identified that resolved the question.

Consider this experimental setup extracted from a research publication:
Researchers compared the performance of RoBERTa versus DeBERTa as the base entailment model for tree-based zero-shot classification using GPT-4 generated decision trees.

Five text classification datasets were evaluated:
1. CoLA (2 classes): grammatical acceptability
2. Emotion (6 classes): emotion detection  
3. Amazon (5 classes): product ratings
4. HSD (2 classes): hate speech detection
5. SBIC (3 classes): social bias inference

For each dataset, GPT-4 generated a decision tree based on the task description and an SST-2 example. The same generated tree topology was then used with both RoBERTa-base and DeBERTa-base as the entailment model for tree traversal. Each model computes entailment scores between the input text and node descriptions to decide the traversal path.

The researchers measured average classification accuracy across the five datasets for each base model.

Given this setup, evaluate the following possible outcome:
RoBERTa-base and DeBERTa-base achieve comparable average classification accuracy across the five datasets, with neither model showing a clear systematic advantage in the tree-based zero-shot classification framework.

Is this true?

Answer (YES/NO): NO